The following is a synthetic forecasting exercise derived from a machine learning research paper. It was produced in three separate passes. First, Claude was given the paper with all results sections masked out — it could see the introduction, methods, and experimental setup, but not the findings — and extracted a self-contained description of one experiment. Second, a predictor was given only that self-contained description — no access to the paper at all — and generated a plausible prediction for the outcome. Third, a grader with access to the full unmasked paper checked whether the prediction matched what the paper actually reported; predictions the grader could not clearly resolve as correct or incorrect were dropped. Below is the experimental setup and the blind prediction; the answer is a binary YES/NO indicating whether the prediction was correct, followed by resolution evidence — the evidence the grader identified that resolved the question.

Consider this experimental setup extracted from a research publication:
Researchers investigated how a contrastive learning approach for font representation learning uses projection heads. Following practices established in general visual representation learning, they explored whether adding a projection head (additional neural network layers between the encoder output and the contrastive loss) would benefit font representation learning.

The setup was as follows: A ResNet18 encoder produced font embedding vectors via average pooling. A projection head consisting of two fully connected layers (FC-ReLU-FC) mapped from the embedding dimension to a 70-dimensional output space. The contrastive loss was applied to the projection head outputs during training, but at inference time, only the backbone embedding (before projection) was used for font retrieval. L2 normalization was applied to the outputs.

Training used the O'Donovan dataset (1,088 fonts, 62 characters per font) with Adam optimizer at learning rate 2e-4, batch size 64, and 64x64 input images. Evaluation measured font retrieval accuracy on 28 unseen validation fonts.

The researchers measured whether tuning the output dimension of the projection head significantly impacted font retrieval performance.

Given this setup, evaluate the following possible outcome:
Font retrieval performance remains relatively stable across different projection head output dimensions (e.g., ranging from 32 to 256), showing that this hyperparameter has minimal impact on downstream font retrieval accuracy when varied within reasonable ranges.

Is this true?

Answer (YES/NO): YES